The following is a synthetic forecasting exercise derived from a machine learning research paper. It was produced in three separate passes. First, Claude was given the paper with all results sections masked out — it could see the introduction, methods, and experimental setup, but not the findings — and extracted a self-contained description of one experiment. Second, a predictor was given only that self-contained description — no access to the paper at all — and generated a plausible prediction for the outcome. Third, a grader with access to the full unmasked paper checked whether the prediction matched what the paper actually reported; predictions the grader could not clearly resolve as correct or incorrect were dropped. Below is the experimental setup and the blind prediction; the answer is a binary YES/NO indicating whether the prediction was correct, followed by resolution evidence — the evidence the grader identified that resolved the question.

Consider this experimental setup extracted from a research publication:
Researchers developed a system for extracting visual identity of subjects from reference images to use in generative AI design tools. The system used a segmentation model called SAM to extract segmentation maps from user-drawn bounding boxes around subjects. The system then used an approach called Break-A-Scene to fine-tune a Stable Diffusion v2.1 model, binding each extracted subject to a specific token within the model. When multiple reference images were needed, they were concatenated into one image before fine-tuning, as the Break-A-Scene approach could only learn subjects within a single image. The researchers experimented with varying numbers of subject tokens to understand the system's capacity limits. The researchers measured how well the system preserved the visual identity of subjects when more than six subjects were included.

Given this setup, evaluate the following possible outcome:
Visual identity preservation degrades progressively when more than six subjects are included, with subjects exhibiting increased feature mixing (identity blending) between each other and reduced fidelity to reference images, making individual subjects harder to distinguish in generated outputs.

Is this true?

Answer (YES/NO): NO